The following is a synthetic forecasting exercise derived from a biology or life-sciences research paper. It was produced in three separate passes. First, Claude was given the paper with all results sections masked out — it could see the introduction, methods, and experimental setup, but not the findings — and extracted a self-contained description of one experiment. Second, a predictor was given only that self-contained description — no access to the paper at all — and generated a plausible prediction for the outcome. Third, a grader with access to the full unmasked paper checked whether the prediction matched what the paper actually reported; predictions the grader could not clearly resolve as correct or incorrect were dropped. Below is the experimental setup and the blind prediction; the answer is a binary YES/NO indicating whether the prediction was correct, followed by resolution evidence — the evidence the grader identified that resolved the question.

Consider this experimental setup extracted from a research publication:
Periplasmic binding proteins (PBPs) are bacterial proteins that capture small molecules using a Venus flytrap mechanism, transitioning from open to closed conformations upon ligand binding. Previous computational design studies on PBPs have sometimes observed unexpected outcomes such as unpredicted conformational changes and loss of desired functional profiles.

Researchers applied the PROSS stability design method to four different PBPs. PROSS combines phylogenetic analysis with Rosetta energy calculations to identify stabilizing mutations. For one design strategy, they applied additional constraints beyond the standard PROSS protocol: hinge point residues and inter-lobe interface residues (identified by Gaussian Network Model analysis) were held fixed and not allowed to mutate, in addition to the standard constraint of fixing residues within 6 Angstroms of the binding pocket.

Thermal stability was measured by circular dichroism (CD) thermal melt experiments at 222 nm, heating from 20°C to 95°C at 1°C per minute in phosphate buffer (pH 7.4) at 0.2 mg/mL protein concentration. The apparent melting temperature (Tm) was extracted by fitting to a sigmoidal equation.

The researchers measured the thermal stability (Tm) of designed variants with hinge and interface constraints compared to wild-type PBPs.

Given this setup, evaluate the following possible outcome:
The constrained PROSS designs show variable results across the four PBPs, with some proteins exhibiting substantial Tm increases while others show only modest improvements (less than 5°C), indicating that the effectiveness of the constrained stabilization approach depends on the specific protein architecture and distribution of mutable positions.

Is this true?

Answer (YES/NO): NO